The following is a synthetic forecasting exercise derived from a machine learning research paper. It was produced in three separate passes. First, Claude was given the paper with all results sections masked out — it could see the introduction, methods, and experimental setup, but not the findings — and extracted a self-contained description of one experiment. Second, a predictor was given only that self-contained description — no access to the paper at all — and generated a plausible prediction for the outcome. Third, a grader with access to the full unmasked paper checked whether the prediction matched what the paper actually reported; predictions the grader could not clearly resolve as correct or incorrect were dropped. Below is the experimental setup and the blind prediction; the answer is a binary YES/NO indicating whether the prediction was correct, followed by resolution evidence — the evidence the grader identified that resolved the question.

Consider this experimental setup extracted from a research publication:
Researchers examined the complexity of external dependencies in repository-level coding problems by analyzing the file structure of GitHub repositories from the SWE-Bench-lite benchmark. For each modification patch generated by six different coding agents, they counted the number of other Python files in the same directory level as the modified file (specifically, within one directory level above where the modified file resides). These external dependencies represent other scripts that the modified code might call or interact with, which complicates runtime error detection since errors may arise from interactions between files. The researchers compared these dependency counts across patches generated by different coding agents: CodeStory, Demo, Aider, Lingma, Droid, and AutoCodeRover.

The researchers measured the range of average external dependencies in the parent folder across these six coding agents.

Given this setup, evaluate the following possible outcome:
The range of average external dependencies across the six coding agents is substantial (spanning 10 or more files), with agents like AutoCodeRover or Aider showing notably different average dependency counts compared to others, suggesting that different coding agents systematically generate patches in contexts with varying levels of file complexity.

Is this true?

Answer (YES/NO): NO